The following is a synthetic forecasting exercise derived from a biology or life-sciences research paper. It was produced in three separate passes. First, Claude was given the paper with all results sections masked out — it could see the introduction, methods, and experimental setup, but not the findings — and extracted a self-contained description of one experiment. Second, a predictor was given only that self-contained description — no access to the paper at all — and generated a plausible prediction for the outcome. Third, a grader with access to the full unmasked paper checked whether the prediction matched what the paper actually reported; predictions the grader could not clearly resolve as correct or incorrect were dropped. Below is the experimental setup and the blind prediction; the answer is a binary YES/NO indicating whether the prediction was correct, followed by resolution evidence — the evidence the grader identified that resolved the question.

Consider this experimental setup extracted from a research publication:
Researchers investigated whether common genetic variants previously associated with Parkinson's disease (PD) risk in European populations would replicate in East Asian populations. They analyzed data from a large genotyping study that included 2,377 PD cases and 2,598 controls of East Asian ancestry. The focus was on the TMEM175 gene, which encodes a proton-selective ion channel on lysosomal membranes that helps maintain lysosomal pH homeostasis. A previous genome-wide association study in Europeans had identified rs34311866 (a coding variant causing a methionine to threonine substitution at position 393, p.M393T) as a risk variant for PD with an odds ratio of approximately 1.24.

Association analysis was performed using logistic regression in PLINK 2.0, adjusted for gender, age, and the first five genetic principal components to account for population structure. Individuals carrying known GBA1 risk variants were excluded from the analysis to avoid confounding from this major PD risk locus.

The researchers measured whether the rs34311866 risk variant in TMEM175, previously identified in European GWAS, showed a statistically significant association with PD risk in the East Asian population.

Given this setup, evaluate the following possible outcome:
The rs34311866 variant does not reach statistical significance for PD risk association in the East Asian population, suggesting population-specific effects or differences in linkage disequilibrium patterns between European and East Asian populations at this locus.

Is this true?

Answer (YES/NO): YES